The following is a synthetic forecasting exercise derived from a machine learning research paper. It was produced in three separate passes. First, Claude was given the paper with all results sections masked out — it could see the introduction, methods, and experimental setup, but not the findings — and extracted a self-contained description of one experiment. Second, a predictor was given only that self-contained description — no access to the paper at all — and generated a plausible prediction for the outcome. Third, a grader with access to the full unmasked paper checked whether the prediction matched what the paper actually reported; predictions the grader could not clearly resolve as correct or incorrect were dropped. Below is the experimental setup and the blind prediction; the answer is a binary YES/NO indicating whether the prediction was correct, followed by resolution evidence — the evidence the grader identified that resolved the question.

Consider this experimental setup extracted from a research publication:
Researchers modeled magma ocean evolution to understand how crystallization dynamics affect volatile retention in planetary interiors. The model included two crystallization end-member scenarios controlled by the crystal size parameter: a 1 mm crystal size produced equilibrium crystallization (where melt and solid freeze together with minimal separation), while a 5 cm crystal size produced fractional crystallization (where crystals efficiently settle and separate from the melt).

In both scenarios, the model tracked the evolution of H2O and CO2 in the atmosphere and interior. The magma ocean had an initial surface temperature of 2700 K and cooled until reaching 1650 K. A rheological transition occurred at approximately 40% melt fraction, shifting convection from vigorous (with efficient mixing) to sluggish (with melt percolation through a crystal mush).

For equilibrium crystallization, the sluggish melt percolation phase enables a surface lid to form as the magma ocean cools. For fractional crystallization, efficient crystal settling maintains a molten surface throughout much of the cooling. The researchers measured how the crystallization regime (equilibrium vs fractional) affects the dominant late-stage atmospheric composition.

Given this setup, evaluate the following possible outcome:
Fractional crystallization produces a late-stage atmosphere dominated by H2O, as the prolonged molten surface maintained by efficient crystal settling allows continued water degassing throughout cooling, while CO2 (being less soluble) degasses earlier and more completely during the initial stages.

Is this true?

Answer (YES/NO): YES